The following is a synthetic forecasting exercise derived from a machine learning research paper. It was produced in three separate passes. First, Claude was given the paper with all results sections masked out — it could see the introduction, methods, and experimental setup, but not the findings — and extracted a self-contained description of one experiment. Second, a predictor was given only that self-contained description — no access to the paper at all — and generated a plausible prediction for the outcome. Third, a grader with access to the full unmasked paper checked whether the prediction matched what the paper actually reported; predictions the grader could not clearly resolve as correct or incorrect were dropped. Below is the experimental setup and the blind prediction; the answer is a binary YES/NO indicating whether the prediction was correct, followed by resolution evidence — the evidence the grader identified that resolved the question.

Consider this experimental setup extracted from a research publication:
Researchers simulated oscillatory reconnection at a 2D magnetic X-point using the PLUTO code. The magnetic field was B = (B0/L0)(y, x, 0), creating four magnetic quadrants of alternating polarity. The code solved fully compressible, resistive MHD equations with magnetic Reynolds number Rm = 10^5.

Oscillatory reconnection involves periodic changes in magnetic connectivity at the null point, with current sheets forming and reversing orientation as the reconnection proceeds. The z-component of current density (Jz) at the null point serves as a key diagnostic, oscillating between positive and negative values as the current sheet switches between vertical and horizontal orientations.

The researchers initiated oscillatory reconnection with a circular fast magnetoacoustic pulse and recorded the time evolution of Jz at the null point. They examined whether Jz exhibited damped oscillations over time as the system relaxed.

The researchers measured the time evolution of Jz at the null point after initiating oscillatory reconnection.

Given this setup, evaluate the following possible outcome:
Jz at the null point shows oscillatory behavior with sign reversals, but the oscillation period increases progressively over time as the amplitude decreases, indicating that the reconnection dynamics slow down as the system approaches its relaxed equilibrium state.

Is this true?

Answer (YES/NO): NO